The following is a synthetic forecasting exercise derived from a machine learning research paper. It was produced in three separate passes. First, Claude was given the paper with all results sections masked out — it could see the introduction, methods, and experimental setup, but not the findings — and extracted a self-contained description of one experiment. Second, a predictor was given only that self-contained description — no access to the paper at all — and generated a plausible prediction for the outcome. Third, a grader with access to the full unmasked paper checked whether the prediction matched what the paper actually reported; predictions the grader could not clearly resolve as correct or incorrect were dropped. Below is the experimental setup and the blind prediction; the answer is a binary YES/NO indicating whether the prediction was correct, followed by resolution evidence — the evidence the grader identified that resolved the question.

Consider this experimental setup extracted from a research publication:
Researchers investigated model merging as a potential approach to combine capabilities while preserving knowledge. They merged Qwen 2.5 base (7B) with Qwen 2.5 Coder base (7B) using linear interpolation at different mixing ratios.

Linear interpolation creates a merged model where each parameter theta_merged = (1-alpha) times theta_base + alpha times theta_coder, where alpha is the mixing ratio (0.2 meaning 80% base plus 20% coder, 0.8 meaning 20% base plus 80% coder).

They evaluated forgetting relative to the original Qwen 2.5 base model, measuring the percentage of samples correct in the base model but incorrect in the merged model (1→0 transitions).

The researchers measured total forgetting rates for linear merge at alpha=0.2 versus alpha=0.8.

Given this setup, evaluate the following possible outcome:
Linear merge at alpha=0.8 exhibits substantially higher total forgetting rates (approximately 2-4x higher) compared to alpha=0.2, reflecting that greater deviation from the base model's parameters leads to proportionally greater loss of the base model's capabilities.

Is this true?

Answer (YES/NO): NO